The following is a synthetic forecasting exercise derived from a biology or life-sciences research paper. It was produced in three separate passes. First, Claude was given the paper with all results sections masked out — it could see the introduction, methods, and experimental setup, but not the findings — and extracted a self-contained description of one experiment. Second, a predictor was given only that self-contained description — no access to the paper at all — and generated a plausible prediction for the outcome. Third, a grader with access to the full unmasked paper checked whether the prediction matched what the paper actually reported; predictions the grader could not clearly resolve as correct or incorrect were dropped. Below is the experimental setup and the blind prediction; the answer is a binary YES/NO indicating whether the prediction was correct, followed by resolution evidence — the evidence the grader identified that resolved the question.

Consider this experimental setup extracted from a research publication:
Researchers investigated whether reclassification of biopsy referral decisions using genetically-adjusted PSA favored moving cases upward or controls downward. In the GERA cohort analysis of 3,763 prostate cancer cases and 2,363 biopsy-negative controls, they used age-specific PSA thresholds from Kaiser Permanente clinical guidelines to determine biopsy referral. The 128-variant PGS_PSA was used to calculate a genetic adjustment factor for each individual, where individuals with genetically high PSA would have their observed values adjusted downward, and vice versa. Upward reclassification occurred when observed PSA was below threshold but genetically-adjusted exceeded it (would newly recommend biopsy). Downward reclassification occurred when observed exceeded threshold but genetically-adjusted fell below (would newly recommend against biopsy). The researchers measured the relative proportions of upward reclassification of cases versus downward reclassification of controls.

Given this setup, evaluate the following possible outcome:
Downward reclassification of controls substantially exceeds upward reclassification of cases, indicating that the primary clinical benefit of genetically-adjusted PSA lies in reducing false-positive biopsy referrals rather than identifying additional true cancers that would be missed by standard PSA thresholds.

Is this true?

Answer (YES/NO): YES